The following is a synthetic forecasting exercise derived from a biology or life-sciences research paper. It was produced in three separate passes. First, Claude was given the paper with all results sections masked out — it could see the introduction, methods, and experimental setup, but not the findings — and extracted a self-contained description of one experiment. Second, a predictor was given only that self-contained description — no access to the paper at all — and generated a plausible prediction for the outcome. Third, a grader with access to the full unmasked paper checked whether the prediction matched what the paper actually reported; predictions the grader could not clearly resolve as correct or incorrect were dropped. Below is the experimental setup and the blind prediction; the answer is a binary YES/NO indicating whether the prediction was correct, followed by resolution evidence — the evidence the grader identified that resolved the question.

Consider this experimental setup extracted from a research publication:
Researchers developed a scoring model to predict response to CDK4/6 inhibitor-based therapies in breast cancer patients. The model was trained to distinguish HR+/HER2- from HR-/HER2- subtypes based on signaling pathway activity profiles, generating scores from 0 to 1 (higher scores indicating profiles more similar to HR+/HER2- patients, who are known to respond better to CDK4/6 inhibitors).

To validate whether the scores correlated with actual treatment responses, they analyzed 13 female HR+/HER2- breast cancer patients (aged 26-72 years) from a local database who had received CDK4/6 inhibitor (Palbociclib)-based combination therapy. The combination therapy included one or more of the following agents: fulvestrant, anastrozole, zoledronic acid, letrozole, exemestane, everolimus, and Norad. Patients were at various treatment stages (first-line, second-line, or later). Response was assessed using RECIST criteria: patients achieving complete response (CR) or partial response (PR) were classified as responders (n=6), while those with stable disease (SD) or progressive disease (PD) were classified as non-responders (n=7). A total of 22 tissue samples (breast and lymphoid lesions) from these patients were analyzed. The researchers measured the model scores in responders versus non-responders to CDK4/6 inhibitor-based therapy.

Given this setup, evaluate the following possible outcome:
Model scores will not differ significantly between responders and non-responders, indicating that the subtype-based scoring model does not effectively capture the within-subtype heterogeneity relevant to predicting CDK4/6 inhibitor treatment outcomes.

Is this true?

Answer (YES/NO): NO